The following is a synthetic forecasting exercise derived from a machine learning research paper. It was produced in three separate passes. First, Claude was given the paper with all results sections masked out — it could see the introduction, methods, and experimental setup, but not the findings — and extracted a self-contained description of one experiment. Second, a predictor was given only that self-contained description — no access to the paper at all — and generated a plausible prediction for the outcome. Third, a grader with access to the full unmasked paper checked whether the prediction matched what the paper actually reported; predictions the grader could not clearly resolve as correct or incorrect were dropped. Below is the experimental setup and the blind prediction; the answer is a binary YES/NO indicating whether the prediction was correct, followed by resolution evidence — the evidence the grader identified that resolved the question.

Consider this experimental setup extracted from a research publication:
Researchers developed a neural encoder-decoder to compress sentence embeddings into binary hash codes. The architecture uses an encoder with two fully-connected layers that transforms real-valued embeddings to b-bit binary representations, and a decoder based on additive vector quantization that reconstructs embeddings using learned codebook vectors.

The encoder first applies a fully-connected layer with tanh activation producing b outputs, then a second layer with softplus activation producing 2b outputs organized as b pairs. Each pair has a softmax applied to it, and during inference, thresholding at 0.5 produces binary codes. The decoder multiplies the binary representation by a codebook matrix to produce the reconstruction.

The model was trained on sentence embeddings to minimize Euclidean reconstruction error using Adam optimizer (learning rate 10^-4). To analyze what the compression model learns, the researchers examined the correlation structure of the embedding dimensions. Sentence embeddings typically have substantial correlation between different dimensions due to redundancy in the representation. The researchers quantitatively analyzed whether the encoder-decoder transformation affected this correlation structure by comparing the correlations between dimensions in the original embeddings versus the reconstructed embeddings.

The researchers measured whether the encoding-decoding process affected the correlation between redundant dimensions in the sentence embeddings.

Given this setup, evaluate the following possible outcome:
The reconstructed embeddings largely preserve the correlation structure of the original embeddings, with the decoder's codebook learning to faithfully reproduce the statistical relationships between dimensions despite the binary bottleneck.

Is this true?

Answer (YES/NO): NO